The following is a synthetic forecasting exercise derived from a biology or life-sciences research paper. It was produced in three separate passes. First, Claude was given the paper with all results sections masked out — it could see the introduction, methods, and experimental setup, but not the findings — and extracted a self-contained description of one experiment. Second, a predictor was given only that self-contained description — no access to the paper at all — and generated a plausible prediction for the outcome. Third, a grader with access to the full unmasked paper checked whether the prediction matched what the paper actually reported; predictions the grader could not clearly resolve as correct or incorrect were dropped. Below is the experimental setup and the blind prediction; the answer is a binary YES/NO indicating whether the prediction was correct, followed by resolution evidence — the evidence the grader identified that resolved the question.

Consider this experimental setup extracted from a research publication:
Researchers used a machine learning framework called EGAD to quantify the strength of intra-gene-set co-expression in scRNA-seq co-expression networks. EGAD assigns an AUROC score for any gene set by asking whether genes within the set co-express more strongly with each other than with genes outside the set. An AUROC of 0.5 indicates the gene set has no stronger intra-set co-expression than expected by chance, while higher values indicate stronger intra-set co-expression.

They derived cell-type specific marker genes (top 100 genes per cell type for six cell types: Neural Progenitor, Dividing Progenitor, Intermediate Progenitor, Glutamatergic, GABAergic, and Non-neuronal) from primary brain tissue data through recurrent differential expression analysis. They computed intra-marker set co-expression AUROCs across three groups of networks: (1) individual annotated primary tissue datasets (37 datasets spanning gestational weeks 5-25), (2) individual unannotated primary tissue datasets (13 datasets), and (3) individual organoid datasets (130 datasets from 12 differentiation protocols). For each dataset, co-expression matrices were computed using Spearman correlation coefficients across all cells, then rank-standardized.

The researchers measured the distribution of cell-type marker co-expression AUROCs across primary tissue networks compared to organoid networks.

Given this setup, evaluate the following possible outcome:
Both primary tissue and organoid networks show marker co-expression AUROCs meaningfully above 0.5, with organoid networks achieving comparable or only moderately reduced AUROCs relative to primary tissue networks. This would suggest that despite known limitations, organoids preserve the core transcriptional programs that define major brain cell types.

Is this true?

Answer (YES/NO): NO